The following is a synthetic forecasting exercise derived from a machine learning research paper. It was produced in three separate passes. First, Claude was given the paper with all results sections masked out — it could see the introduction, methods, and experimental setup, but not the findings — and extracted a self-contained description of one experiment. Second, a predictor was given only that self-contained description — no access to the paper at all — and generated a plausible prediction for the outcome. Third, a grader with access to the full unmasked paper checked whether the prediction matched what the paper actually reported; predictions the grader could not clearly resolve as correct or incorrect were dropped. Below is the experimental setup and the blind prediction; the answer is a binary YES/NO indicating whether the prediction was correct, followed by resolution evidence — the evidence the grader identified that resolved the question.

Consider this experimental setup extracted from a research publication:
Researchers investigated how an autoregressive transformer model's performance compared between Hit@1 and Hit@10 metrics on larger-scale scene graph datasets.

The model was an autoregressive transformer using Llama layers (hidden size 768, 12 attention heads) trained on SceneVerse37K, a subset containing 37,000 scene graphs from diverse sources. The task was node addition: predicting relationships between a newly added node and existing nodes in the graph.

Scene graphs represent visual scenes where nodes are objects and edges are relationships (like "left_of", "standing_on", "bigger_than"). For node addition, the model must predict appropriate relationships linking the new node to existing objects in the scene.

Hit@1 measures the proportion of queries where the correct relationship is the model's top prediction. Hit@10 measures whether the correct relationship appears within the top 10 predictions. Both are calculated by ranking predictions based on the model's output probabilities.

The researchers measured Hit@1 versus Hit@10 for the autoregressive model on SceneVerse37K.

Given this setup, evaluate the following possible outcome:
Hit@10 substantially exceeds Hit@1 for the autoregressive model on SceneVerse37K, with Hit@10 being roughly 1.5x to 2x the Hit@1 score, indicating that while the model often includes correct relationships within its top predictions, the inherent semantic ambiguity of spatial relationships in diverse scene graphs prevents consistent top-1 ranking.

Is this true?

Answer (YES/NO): NO